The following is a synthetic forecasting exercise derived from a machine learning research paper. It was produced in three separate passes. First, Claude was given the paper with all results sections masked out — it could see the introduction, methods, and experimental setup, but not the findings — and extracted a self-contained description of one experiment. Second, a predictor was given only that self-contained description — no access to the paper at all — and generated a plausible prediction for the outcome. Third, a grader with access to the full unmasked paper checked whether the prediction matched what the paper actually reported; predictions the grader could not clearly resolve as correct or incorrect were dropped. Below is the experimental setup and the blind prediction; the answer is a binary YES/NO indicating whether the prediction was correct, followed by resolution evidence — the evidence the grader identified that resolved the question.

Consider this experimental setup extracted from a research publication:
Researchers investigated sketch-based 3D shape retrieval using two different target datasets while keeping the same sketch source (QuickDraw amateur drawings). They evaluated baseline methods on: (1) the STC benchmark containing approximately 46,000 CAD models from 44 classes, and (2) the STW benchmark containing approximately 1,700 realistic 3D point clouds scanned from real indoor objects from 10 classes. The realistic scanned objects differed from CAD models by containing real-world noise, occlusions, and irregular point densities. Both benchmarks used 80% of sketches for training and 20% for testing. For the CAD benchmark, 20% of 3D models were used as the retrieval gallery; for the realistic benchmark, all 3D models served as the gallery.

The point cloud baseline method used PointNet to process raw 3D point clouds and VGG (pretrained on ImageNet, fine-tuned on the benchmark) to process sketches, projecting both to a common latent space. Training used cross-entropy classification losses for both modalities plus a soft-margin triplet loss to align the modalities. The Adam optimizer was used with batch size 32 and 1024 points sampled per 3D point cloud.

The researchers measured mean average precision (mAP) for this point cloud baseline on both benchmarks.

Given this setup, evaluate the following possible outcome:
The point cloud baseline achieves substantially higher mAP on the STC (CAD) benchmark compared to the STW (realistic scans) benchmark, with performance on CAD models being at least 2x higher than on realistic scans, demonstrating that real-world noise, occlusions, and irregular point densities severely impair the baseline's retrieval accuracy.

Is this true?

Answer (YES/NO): NO